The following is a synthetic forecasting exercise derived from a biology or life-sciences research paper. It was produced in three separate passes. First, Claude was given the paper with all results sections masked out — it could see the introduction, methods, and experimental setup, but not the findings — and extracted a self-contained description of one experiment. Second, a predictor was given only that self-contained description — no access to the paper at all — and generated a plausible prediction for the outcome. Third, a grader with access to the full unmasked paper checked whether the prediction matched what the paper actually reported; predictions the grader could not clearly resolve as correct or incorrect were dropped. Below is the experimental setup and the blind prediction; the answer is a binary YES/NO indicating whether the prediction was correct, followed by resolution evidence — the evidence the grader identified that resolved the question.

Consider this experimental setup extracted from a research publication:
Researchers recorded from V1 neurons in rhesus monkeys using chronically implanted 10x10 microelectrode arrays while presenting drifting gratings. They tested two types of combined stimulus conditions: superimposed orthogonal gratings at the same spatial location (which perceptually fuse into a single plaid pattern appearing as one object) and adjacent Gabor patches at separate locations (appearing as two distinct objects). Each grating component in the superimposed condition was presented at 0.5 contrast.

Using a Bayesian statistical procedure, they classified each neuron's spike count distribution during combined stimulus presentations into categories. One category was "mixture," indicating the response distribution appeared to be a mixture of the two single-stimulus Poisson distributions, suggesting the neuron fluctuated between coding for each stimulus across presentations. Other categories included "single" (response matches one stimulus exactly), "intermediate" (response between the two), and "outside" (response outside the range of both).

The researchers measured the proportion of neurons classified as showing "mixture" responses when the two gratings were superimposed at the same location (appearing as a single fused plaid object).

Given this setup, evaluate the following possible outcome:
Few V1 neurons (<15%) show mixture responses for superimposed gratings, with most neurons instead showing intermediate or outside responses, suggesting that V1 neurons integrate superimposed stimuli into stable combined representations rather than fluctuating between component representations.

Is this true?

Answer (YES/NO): NO